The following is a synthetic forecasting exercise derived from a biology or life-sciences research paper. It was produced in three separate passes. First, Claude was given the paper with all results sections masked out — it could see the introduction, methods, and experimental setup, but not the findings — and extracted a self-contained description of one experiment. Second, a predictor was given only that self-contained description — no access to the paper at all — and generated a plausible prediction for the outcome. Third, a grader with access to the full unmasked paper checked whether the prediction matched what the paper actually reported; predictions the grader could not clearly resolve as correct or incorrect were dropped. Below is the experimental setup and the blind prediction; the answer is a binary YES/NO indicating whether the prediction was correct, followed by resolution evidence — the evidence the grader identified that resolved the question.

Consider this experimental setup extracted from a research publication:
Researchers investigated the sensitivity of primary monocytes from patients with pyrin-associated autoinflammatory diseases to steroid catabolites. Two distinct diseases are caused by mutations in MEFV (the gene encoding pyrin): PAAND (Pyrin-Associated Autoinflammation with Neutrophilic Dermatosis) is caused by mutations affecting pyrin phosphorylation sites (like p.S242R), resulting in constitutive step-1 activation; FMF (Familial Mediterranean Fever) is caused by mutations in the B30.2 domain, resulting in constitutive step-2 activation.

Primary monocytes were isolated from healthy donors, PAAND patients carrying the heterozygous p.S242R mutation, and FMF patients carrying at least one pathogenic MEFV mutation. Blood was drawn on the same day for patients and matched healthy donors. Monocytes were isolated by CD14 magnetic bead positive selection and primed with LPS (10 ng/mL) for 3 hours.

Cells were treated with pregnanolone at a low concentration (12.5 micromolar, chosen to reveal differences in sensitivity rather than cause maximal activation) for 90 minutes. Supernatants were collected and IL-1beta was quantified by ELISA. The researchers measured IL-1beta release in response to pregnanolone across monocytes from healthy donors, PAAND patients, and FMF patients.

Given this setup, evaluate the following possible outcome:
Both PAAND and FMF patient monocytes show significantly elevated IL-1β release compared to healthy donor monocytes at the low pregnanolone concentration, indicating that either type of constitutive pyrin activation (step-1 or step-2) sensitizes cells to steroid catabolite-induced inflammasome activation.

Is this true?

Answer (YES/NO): YES